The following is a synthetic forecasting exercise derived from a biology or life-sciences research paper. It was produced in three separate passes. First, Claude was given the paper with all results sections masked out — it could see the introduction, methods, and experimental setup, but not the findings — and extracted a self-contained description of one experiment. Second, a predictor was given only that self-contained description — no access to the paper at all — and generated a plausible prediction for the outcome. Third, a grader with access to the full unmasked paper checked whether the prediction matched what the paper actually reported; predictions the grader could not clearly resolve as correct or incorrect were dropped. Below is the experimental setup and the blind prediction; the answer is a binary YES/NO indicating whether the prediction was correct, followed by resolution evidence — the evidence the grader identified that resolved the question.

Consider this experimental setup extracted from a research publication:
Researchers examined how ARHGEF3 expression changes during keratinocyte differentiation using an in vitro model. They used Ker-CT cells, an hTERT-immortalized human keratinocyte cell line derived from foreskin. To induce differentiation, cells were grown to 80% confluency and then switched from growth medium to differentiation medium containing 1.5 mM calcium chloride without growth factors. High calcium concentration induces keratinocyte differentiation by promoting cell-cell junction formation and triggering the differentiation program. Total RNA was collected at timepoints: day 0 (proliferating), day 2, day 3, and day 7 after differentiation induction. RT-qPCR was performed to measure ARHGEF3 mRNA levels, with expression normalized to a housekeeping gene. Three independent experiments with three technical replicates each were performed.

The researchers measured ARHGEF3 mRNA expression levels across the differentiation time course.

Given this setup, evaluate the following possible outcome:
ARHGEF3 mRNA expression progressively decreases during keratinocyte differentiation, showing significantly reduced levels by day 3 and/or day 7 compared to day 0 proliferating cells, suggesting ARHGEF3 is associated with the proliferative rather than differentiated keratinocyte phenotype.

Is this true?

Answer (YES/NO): NO